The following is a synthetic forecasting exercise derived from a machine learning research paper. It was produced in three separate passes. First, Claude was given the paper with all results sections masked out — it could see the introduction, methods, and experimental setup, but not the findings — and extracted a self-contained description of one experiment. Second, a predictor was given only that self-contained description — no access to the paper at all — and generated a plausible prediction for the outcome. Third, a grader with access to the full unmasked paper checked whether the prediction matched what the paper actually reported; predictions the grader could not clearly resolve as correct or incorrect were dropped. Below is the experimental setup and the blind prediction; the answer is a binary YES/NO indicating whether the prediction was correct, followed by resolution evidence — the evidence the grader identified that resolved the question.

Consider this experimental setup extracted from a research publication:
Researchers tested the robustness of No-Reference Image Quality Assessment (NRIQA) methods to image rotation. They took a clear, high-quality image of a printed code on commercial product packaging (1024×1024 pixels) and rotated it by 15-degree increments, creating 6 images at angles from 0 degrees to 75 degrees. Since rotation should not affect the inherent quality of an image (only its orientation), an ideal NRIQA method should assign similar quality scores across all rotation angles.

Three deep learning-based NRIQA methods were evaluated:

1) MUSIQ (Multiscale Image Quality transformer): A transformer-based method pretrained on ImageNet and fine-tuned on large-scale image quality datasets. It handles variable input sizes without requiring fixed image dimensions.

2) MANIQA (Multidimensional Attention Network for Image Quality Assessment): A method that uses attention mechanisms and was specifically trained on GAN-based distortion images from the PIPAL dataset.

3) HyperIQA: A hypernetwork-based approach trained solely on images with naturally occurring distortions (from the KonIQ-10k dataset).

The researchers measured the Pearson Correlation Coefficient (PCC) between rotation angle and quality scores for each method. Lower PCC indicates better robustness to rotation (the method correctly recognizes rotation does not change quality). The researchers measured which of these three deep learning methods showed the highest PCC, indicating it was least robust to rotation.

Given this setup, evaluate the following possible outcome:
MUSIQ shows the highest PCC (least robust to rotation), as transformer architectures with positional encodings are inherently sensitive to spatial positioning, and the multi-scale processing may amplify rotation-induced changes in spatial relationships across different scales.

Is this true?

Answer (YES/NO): YES